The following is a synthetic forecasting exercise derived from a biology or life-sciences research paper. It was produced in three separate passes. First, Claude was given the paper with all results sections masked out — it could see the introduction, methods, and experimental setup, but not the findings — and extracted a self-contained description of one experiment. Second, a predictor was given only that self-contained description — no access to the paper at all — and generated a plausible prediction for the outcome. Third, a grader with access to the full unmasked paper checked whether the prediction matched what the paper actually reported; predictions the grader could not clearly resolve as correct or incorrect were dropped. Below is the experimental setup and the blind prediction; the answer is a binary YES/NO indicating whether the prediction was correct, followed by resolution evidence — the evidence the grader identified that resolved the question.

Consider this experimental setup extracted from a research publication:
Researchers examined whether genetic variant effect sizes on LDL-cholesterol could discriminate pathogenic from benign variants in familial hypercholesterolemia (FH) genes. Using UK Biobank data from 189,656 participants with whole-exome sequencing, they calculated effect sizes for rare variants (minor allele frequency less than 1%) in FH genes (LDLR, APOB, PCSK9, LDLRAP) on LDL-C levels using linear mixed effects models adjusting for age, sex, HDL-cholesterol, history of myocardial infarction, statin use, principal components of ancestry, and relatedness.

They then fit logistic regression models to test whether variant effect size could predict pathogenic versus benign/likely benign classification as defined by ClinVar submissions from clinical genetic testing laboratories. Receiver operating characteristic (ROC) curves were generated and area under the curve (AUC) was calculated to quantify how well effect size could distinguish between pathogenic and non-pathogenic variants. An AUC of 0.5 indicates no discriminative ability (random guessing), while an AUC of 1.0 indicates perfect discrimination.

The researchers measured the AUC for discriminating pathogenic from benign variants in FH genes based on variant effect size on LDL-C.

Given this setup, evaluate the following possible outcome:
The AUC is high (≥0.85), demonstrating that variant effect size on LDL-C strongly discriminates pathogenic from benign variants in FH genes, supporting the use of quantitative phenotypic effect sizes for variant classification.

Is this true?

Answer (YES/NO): NO